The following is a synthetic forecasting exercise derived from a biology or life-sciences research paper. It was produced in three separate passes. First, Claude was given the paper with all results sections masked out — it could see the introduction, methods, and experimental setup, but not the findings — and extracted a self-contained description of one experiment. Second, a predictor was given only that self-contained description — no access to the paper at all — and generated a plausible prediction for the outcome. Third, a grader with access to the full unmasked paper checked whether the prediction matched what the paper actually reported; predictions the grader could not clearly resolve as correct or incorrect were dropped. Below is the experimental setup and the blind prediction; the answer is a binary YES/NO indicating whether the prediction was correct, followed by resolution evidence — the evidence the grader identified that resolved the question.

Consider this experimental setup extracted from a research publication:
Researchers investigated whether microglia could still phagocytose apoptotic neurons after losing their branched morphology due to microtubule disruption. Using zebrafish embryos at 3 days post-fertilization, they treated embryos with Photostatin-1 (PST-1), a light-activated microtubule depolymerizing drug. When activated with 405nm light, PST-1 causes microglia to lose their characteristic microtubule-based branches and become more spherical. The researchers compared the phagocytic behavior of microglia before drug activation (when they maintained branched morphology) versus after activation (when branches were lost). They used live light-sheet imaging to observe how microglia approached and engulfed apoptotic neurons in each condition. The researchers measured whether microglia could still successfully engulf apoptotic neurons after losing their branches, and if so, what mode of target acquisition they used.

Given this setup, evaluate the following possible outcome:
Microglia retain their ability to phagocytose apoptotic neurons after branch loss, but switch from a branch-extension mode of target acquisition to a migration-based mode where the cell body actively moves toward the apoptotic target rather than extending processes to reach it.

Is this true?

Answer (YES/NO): YES